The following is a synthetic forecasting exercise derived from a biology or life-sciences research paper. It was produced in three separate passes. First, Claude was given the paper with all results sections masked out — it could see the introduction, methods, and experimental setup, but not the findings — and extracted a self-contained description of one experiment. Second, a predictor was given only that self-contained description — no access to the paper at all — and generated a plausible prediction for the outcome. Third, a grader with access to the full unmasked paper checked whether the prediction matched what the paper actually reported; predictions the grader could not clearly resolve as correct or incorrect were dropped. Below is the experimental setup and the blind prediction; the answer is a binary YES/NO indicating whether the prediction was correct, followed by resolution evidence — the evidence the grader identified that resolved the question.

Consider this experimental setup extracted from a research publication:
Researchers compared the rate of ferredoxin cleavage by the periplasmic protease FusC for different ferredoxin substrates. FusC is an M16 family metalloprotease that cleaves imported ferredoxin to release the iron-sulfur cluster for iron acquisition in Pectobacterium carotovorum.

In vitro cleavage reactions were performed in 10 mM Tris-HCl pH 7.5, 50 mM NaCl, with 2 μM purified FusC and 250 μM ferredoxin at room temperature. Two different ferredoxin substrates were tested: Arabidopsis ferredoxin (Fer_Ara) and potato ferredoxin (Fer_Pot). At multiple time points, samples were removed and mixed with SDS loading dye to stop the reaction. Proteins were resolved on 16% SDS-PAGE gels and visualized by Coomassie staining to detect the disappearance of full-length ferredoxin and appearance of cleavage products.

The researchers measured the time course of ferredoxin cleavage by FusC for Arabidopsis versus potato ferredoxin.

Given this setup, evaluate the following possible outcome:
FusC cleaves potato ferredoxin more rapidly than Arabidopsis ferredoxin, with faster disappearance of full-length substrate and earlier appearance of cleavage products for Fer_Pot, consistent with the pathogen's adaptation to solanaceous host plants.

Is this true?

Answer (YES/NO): NO